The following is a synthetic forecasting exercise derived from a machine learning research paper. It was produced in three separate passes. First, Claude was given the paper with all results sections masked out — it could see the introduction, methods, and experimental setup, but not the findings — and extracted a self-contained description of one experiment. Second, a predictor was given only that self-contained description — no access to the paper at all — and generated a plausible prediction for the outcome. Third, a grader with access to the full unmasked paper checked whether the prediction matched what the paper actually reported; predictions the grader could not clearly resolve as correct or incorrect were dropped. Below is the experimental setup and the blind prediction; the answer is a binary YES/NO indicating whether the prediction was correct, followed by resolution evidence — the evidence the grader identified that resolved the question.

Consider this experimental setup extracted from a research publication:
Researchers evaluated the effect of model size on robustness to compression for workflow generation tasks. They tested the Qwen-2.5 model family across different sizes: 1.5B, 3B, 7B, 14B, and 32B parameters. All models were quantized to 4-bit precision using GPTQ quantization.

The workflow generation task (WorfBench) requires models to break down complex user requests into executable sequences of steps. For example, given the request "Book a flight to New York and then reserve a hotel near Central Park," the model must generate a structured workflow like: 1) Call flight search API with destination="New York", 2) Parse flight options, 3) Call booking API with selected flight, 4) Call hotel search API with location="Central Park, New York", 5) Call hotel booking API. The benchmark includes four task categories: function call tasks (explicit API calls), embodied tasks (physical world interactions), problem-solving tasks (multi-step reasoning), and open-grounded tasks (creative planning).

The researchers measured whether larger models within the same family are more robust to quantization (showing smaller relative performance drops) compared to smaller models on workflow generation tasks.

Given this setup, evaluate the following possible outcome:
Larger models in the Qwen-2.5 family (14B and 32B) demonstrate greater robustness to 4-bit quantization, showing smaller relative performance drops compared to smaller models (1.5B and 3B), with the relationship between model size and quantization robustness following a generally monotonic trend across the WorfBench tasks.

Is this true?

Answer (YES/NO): YES